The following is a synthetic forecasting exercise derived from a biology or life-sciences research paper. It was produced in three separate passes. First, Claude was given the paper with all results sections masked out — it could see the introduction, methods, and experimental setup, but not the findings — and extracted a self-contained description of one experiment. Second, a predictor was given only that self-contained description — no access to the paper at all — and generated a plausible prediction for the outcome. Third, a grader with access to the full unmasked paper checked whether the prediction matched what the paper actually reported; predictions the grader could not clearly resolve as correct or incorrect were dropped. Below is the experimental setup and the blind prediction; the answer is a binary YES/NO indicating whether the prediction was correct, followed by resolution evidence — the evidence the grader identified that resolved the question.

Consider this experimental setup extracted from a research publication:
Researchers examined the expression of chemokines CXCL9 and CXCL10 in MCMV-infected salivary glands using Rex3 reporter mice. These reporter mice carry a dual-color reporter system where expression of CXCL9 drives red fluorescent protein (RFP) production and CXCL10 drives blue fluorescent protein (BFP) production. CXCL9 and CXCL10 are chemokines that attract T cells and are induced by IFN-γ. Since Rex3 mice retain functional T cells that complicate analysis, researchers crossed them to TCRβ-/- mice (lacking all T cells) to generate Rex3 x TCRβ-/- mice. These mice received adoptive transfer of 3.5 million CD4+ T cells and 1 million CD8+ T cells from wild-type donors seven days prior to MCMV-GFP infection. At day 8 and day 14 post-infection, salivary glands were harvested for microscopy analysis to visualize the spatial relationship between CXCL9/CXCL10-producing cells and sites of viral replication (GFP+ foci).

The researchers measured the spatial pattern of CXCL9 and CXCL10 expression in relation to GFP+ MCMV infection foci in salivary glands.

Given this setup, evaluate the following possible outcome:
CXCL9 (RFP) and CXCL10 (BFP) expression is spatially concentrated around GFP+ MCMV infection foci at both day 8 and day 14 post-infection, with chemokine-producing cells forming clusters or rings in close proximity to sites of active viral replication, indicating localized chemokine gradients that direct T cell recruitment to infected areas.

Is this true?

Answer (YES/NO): NO